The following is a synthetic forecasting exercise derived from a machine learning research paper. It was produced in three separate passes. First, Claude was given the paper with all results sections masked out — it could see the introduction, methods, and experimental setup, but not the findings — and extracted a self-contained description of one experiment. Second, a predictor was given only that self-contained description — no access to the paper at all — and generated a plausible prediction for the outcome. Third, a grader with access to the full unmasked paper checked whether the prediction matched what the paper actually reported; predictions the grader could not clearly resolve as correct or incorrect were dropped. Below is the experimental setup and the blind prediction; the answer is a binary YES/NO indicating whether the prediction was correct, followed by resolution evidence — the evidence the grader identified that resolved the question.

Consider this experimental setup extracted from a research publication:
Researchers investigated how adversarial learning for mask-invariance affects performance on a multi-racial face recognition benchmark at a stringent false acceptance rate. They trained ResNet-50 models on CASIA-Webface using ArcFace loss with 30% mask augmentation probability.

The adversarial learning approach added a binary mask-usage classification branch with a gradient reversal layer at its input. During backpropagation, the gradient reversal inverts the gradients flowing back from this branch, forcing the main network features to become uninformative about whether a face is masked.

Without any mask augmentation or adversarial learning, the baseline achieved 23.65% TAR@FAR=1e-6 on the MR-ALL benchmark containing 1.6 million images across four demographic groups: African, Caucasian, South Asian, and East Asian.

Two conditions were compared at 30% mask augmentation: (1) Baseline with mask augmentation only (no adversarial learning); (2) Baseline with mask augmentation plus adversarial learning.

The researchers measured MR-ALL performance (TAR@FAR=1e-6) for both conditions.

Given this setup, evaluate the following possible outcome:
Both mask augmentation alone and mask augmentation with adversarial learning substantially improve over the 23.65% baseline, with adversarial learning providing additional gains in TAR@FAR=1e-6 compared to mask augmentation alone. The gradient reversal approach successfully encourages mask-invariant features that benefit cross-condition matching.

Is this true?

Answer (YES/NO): NO